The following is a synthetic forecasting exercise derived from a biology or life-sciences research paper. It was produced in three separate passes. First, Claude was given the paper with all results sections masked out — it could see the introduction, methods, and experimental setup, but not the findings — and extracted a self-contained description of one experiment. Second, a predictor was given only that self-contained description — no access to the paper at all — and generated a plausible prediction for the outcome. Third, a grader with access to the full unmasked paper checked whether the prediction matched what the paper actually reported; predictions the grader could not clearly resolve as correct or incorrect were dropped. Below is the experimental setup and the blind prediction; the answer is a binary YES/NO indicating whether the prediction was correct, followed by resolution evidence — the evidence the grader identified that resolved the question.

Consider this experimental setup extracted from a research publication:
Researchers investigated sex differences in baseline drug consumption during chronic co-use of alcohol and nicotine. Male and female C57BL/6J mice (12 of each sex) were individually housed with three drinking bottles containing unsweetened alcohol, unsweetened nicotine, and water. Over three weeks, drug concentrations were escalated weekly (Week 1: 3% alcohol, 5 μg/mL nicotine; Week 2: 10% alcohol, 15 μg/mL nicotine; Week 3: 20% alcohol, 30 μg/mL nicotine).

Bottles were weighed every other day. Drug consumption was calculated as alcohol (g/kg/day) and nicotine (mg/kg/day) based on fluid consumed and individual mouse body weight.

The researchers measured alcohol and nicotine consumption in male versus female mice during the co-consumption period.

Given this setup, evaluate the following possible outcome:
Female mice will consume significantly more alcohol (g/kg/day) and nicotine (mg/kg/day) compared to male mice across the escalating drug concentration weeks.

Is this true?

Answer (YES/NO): NO